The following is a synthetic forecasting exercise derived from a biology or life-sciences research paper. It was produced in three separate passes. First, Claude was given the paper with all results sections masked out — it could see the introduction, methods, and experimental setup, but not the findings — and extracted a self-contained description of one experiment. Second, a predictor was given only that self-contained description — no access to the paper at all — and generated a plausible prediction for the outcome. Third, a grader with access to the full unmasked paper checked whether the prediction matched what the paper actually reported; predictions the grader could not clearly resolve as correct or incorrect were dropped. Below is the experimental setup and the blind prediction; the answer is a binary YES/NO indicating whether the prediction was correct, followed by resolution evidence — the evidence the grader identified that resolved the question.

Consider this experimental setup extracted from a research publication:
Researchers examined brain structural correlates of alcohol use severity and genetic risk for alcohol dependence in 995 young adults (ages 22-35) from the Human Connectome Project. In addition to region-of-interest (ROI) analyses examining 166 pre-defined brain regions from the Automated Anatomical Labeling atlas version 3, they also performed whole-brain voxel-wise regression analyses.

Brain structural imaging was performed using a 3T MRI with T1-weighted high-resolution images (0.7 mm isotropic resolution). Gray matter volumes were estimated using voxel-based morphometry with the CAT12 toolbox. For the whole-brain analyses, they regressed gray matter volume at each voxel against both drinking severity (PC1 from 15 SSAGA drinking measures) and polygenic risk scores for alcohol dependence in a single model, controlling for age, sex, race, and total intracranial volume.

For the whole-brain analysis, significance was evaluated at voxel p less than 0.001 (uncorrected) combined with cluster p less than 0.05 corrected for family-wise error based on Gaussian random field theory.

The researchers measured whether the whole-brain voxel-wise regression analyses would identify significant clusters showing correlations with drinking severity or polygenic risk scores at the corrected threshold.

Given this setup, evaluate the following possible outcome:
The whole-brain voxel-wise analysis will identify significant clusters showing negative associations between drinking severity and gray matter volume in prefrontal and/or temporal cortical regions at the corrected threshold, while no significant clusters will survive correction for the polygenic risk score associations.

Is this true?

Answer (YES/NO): NO